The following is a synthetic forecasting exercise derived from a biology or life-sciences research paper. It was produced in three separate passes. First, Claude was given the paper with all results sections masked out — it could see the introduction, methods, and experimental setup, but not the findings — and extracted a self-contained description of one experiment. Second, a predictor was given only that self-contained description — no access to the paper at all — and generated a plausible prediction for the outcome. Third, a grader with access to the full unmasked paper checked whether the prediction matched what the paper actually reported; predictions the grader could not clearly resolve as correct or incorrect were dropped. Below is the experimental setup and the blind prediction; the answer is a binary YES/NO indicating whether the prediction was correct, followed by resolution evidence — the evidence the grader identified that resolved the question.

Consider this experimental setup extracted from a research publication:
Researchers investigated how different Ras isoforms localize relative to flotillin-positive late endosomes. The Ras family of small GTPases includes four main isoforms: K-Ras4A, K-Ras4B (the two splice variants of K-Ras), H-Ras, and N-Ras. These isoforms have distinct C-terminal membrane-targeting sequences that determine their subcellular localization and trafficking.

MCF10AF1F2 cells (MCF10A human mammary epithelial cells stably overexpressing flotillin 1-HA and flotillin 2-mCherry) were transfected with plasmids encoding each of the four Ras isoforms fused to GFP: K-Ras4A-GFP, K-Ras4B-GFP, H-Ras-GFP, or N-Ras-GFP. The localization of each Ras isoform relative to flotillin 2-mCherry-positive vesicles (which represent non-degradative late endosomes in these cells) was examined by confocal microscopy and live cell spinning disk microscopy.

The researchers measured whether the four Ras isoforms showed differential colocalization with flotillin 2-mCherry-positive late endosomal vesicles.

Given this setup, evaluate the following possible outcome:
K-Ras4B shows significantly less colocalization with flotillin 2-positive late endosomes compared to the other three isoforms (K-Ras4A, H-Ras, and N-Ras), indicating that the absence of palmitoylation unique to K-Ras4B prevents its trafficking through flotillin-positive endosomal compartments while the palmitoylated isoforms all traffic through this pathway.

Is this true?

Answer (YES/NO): NO